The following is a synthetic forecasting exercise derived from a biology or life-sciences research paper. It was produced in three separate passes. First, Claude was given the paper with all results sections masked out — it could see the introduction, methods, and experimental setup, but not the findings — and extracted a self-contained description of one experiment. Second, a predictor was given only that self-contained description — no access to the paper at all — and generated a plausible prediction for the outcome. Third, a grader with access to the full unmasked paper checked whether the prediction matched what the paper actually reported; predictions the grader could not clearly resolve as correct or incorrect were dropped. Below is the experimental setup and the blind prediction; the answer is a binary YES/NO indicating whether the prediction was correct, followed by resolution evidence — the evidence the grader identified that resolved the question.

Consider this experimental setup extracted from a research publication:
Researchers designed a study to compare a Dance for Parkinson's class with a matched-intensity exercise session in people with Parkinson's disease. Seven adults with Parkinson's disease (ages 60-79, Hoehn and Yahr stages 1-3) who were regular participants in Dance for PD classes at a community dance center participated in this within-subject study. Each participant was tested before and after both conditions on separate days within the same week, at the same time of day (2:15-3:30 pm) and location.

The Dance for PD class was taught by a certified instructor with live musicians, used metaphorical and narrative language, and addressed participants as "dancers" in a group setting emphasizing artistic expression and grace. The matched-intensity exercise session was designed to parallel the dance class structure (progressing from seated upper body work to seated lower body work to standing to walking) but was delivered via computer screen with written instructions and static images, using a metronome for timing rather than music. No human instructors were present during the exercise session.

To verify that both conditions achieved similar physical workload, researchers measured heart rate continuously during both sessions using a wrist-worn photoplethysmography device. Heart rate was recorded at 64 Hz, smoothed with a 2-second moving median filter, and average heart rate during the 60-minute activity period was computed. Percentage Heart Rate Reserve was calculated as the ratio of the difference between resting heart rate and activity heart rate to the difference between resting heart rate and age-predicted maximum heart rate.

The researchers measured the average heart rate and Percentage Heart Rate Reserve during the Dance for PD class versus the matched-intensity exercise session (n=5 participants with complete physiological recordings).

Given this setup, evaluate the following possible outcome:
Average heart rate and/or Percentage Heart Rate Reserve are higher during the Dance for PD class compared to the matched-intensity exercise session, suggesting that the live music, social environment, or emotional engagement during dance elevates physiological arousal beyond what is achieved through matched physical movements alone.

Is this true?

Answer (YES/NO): NO